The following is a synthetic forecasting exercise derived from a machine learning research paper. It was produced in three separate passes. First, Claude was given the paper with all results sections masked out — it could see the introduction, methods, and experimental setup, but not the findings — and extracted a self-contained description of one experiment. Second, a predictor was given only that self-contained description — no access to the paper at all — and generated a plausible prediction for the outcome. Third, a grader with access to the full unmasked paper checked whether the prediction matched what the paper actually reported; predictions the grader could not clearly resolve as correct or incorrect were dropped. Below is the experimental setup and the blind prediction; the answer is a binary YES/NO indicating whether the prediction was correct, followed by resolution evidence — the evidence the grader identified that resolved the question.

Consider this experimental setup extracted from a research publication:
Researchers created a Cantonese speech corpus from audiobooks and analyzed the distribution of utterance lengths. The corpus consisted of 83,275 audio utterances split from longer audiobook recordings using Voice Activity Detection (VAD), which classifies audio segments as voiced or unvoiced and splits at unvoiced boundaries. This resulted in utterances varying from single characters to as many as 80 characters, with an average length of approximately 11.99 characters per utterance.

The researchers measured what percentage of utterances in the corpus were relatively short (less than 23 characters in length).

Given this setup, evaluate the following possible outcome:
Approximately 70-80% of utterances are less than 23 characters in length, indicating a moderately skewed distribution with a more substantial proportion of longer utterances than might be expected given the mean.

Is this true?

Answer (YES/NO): NO